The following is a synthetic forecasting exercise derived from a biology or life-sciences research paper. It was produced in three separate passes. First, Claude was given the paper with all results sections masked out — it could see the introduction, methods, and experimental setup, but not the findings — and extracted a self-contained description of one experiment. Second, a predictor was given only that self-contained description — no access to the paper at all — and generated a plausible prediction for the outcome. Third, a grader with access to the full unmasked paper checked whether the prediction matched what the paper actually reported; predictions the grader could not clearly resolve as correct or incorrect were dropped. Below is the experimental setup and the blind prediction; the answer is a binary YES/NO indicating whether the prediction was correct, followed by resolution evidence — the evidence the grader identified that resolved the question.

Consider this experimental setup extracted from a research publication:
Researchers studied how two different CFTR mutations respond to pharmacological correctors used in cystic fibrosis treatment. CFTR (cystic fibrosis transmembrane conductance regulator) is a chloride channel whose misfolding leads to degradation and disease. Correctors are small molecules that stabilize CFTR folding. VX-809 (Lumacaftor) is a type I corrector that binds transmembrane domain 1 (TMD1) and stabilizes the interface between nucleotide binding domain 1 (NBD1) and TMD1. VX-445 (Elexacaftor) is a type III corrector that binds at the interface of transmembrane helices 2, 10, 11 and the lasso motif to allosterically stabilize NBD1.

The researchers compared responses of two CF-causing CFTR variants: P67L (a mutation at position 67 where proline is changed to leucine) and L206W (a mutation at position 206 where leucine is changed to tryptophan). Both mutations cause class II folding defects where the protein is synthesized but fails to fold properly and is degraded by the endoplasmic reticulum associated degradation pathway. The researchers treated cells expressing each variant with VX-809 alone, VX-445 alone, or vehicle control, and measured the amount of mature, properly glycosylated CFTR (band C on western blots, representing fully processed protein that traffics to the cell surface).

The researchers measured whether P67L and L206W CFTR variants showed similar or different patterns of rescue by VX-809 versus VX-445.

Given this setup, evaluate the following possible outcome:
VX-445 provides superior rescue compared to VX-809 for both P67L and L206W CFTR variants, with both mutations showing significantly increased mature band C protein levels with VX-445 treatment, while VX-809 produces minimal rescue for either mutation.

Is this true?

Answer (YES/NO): NO